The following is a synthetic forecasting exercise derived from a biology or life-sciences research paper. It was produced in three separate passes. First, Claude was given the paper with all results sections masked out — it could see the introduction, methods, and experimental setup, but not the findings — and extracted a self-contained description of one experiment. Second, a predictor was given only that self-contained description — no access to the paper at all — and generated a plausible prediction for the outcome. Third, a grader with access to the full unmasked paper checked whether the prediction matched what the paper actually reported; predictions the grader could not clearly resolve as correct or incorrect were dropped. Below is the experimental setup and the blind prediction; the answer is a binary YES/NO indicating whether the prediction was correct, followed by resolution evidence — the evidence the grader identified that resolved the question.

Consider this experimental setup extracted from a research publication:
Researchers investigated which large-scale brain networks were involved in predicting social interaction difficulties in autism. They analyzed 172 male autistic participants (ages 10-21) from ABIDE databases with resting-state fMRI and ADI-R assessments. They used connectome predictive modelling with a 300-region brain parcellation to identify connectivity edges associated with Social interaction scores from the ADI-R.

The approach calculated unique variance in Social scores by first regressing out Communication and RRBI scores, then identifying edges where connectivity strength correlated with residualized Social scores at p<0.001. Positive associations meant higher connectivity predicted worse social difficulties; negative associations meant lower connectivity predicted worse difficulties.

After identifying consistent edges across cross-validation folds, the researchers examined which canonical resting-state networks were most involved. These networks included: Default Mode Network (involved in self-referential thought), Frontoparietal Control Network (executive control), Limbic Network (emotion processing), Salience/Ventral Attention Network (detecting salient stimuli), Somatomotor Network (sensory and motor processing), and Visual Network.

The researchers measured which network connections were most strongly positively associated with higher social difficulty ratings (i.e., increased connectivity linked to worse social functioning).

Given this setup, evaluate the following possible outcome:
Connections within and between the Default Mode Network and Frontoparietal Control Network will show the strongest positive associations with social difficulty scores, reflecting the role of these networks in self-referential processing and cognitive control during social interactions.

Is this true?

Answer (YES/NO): NO